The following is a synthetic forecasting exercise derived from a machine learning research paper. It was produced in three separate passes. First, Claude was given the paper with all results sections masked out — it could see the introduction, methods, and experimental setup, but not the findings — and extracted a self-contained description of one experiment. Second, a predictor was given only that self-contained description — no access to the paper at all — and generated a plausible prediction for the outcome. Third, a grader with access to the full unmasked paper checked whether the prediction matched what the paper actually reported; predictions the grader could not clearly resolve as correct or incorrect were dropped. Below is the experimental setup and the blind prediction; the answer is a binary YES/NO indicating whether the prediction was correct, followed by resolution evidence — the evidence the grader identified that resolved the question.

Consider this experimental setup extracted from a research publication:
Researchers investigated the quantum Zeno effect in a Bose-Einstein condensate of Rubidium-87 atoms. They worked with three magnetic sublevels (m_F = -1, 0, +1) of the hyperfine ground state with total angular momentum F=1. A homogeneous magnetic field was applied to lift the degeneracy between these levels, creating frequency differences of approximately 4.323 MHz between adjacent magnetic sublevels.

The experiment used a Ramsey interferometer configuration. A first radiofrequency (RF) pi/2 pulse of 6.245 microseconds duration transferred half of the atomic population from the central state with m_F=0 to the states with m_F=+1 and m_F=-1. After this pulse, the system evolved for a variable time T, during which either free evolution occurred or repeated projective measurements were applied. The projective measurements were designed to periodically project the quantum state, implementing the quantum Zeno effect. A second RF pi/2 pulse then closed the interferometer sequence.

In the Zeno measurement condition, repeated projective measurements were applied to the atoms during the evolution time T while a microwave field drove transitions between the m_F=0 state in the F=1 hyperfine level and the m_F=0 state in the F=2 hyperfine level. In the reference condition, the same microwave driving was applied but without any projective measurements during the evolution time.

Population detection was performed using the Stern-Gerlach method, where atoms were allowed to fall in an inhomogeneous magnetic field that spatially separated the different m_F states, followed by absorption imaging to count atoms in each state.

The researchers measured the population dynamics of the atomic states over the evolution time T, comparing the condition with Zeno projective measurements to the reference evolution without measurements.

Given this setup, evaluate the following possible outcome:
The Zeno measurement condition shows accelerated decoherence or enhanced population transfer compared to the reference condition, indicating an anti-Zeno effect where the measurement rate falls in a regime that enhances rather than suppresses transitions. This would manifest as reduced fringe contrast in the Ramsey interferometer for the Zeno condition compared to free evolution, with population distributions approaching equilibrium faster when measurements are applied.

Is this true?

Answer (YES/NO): NO